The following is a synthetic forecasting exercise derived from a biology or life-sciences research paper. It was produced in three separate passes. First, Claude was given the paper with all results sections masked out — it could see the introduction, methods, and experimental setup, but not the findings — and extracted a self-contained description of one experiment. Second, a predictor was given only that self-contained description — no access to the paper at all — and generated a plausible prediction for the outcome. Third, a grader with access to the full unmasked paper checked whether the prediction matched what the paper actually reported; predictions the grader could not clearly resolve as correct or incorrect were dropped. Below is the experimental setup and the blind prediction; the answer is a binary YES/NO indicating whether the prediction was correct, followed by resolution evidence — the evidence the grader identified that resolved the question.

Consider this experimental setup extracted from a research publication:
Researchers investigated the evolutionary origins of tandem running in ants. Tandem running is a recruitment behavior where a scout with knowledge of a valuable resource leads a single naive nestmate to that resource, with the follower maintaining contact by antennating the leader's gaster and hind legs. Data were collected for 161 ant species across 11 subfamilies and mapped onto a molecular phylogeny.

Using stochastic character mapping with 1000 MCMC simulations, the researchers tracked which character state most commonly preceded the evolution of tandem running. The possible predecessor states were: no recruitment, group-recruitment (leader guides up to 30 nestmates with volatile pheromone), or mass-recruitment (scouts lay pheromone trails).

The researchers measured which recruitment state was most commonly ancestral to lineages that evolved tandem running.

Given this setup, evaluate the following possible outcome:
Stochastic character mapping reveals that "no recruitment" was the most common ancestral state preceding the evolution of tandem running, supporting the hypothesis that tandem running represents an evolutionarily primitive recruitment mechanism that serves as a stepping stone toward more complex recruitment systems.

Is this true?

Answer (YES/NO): NO